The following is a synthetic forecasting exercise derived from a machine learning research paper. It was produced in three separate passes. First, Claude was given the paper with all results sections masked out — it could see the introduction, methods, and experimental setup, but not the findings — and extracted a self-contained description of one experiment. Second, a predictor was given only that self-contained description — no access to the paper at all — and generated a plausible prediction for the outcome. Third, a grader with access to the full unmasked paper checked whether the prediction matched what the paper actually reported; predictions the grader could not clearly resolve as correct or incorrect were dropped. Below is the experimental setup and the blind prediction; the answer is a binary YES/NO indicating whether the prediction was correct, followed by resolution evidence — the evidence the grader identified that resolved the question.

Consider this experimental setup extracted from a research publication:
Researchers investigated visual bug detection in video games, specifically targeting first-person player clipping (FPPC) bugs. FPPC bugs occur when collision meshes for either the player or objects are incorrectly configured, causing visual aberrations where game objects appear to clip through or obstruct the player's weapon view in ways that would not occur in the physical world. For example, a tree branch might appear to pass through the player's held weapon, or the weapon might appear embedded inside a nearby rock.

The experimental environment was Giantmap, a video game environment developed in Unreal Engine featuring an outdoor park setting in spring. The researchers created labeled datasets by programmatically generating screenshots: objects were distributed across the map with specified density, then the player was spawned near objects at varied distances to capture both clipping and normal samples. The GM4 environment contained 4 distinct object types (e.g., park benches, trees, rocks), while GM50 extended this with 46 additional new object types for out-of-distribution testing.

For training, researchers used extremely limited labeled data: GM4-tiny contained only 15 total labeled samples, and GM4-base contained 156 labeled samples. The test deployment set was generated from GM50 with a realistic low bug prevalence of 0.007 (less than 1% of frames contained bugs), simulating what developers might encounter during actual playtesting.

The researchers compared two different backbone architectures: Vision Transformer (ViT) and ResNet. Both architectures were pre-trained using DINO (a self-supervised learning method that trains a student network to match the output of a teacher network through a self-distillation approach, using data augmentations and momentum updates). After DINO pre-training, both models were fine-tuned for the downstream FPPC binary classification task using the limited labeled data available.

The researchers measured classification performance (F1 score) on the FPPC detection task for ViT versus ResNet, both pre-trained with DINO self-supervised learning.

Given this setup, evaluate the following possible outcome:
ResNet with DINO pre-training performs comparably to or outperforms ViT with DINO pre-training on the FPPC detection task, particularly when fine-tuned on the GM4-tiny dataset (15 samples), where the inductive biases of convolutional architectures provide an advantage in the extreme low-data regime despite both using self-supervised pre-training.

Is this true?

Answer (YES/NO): NO